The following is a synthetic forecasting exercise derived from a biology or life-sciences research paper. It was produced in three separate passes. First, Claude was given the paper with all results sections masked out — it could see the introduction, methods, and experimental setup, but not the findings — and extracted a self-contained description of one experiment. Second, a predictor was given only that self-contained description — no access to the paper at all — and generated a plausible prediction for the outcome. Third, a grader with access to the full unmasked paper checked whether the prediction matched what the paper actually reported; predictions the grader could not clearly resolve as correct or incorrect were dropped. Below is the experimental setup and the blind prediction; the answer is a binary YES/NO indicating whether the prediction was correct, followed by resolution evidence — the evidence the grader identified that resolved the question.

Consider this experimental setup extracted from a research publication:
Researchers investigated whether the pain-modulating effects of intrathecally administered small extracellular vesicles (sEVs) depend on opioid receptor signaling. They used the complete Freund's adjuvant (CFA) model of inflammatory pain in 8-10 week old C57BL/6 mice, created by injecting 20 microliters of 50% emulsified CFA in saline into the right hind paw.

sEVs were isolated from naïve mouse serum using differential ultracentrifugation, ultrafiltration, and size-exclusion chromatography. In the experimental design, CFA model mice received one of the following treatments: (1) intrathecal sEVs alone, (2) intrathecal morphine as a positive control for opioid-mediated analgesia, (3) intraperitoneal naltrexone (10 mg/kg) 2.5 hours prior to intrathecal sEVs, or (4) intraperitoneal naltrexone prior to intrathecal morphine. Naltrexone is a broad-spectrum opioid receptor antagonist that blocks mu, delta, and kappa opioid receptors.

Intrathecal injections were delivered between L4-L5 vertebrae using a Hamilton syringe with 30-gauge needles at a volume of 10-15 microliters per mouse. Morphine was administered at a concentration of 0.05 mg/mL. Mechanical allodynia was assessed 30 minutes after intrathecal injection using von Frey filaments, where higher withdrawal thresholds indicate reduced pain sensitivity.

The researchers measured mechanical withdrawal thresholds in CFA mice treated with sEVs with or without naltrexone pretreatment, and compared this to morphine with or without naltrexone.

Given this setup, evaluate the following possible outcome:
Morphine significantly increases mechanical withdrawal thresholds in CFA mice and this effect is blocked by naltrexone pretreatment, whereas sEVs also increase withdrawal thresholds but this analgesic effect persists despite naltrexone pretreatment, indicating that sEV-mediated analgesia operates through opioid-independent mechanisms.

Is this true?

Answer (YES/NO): NO